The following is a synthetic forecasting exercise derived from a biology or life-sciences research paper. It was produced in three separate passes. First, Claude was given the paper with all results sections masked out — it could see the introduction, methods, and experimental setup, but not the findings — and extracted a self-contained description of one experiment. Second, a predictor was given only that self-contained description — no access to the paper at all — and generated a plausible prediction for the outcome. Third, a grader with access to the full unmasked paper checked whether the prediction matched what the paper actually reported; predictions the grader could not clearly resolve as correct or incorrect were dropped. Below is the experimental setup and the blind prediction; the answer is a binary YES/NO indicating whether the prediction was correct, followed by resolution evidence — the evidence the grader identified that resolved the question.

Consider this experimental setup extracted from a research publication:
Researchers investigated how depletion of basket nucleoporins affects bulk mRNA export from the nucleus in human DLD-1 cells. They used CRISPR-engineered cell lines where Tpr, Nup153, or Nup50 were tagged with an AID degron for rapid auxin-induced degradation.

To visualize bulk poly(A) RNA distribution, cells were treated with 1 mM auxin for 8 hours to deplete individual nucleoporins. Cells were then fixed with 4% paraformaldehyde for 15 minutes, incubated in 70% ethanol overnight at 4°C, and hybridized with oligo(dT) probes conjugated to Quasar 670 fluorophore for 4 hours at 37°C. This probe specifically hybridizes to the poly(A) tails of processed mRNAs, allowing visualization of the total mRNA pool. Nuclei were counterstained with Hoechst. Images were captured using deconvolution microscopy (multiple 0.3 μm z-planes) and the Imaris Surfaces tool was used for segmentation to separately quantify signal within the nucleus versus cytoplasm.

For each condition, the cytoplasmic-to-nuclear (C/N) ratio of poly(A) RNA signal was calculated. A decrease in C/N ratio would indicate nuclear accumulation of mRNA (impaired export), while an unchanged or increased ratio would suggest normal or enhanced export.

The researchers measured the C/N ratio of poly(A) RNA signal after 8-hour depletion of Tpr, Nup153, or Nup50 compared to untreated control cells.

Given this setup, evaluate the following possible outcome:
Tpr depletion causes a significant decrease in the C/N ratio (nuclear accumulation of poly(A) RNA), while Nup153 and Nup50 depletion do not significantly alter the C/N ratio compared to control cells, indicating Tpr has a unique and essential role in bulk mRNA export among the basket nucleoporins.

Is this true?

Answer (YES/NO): YES